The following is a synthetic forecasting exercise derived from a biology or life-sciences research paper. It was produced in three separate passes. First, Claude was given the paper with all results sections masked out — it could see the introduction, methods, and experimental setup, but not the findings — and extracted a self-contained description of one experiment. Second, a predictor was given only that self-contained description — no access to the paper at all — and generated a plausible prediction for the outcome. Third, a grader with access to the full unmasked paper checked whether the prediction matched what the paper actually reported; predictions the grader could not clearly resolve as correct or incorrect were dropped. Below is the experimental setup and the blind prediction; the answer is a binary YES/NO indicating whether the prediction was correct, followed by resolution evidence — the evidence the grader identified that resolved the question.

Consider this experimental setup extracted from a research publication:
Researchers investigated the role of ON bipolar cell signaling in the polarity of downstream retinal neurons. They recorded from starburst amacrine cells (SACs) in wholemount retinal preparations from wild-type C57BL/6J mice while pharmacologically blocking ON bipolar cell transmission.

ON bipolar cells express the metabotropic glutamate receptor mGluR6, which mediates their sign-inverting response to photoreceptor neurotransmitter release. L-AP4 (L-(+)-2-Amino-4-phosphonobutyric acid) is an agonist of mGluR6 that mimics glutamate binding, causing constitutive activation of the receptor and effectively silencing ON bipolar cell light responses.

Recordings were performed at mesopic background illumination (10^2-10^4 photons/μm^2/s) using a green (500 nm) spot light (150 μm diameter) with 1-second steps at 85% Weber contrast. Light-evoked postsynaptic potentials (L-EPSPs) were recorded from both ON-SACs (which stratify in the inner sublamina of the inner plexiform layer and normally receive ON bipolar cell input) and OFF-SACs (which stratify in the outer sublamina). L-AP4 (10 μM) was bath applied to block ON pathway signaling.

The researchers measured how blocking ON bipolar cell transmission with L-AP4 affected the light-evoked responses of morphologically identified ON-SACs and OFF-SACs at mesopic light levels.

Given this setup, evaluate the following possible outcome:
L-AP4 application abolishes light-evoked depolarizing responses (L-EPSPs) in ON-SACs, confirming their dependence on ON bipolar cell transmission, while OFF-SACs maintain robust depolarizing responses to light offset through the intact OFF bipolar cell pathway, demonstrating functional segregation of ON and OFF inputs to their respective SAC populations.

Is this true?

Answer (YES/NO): NO